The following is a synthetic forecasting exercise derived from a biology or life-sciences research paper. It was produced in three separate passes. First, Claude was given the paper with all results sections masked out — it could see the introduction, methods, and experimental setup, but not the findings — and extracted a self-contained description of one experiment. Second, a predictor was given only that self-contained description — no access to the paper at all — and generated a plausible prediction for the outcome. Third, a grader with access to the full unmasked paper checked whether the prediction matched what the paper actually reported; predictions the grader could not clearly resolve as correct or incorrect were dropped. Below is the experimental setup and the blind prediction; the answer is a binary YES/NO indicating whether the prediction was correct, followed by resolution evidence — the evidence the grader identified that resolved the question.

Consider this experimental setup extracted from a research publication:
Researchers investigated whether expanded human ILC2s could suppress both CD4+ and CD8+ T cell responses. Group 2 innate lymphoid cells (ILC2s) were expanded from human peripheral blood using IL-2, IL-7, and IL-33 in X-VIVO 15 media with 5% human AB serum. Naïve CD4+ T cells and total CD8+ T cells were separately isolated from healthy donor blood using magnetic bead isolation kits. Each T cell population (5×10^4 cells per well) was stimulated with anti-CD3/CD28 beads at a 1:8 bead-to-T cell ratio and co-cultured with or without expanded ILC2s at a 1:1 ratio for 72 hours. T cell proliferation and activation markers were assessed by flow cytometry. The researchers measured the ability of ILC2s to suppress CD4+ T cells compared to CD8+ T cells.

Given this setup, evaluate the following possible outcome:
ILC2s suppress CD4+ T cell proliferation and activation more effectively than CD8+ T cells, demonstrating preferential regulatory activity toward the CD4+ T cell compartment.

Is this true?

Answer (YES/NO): NO